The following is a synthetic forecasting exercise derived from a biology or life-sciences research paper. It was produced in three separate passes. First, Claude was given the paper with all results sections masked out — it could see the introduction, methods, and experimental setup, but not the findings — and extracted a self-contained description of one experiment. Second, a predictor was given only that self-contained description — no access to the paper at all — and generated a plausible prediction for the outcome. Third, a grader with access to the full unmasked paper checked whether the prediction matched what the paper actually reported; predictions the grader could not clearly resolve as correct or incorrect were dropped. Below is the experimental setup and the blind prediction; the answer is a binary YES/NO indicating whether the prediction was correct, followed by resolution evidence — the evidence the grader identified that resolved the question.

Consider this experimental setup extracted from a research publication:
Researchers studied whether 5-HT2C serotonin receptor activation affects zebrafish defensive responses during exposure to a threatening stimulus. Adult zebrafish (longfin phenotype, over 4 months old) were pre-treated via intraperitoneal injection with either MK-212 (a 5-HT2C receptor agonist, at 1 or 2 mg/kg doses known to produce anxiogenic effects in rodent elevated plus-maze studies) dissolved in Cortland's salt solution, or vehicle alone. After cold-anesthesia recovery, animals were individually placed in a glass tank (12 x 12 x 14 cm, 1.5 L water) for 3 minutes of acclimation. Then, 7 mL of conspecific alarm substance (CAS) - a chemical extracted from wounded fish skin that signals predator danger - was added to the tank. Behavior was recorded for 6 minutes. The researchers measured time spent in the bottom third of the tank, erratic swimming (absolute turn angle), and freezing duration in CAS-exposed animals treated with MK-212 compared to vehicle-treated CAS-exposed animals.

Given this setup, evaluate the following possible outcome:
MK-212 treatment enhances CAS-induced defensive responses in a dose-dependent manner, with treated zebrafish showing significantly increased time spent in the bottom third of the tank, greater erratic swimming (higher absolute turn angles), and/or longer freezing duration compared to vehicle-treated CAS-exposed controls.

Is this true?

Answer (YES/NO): NO